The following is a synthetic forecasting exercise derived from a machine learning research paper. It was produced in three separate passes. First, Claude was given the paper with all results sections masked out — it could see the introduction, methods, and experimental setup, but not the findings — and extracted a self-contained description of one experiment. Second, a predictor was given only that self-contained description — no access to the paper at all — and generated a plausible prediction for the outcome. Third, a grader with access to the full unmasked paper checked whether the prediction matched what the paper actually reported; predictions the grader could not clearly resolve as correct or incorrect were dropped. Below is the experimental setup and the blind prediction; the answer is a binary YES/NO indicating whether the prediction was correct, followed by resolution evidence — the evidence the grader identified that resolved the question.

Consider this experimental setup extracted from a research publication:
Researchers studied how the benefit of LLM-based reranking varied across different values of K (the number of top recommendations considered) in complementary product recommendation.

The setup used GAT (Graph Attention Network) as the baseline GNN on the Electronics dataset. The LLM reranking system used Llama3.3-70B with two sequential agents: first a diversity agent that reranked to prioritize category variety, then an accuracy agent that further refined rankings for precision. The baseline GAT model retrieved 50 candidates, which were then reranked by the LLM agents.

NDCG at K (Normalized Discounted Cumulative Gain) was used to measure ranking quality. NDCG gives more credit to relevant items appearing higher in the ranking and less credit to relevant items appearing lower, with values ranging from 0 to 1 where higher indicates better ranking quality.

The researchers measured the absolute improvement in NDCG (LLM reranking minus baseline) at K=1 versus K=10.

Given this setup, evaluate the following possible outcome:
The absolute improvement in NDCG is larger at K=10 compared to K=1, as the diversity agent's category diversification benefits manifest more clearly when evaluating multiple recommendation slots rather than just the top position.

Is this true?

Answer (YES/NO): NO